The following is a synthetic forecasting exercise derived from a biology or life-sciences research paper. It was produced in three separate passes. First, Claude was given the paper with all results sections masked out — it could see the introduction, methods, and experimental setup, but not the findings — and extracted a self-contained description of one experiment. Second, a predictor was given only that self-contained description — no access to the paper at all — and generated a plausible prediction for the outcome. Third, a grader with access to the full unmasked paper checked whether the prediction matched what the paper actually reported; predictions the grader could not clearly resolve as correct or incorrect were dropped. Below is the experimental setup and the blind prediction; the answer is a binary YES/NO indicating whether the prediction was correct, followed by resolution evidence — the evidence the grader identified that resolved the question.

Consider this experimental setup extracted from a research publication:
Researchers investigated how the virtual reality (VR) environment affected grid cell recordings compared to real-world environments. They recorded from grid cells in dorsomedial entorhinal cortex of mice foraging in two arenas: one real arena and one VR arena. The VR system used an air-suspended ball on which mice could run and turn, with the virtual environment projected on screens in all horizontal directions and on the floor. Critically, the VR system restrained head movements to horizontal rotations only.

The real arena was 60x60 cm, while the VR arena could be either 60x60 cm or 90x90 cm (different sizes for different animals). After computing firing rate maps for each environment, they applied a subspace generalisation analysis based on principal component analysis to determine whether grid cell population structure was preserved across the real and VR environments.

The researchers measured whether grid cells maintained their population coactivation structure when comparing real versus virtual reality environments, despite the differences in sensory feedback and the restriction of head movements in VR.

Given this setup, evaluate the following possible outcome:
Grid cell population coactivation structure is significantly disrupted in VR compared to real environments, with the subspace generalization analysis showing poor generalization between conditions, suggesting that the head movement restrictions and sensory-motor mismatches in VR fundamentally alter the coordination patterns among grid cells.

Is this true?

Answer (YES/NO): NO